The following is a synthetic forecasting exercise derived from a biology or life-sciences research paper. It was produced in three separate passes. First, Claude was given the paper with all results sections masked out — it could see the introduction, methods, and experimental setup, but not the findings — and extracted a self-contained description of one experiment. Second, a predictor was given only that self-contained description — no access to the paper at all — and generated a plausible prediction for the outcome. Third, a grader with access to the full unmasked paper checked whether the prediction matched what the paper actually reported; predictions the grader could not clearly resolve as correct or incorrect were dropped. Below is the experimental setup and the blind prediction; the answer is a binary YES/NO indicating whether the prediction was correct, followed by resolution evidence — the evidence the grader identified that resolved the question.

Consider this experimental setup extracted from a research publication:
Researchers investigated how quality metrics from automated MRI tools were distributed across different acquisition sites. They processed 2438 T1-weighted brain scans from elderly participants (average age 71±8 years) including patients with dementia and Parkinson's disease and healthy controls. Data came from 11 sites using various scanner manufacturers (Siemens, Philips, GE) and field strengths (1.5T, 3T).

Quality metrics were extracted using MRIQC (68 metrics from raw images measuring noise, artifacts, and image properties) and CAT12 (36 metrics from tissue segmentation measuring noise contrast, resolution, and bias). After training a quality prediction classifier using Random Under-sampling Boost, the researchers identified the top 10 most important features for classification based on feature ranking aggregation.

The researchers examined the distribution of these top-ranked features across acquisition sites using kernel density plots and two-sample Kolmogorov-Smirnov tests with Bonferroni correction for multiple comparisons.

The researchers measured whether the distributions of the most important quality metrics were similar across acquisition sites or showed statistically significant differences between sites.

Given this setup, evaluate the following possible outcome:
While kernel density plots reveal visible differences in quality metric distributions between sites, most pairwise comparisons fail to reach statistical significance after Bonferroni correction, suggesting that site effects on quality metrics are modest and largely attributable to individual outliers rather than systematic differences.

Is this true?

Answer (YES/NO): NO